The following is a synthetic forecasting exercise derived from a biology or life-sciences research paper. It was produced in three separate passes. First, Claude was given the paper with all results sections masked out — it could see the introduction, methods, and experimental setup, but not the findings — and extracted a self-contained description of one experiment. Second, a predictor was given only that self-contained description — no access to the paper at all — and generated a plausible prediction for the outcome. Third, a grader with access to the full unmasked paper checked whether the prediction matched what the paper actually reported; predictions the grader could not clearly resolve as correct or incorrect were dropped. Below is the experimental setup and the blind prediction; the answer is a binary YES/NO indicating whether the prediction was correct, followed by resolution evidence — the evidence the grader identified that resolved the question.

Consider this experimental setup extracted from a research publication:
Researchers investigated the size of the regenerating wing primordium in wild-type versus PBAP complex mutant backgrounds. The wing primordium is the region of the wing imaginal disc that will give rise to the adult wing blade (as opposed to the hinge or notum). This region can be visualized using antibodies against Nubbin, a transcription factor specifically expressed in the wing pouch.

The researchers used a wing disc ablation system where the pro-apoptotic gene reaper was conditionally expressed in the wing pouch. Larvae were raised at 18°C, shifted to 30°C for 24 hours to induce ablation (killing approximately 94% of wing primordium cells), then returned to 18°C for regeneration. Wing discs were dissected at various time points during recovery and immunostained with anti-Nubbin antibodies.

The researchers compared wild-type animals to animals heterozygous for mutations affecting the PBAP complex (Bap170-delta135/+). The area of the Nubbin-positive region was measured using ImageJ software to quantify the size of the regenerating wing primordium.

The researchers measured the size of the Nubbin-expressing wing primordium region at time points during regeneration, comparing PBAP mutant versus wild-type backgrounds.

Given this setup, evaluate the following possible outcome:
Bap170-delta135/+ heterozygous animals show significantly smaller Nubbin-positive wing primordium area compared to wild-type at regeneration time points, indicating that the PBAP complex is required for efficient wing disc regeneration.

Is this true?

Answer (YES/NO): YES